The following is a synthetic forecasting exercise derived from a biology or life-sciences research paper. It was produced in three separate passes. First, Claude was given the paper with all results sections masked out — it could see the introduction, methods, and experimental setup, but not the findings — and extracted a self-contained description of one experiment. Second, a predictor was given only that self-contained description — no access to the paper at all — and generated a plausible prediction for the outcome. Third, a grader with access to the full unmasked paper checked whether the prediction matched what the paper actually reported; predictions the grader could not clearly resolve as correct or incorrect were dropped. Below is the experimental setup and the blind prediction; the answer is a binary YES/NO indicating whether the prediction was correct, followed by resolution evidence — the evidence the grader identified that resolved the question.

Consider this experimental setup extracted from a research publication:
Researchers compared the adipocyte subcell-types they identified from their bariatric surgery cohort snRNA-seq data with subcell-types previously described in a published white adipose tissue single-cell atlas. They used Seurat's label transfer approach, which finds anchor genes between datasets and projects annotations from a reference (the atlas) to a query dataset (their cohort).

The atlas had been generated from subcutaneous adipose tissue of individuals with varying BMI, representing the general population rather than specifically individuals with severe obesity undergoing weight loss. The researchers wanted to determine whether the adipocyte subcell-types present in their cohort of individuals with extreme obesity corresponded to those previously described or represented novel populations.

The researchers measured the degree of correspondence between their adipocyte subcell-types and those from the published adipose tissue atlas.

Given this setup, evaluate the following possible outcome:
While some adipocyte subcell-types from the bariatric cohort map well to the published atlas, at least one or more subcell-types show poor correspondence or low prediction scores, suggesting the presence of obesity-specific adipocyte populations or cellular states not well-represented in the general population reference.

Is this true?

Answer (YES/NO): YES